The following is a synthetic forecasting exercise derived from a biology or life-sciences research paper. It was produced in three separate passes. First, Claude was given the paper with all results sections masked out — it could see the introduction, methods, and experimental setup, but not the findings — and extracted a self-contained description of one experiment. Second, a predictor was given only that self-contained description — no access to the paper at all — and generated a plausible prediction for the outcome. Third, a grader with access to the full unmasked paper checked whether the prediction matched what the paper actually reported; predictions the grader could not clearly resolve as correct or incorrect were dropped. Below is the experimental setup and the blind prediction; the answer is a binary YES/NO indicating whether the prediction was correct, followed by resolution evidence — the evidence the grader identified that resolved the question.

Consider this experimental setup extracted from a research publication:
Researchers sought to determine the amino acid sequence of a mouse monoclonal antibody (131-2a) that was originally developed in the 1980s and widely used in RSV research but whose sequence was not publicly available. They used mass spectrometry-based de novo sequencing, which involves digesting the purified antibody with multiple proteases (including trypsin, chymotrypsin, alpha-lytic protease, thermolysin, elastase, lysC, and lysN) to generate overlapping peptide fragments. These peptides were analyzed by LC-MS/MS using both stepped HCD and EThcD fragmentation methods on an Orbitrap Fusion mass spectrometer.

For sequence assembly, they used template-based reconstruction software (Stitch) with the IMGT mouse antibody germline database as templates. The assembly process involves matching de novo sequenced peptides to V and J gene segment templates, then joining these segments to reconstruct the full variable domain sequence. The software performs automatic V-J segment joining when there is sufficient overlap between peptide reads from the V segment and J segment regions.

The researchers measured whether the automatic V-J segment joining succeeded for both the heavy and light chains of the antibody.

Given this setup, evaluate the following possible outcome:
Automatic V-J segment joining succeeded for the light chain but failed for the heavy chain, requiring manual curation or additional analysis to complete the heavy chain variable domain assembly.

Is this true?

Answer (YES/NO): YES